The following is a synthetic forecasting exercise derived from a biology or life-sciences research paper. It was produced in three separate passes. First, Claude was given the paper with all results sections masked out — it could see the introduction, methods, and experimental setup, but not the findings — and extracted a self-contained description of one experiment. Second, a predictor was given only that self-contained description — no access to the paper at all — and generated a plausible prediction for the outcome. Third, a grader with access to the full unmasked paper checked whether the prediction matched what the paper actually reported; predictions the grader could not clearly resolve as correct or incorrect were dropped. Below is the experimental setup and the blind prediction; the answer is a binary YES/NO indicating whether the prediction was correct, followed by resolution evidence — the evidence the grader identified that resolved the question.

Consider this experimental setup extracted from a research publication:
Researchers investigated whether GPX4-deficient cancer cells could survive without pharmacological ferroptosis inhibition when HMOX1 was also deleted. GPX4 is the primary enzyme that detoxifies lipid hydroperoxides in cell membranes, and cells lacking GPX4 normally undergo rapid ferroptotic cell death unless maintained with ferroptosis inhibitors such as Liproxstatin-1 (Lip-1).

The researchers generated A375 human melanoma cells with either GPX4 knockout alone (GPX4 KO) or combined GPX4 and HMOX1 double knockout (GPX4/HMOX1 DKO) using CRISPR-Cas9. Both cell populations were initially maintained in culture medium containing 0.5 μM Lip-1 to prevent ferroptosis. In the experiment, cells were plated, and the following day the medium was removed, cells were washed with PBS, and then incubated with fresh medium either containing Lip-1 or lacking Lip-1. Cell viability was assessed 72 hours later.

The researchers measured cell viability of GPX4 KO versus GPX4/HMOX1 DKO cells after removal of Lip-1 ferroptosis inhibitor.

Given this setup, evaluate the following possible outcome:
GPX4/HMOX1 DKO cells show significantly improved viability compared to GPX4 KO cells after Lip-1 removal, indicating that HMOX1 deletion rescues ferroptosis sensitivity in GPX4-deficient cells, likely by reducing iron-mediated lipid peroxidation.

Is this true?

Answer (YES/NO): YES